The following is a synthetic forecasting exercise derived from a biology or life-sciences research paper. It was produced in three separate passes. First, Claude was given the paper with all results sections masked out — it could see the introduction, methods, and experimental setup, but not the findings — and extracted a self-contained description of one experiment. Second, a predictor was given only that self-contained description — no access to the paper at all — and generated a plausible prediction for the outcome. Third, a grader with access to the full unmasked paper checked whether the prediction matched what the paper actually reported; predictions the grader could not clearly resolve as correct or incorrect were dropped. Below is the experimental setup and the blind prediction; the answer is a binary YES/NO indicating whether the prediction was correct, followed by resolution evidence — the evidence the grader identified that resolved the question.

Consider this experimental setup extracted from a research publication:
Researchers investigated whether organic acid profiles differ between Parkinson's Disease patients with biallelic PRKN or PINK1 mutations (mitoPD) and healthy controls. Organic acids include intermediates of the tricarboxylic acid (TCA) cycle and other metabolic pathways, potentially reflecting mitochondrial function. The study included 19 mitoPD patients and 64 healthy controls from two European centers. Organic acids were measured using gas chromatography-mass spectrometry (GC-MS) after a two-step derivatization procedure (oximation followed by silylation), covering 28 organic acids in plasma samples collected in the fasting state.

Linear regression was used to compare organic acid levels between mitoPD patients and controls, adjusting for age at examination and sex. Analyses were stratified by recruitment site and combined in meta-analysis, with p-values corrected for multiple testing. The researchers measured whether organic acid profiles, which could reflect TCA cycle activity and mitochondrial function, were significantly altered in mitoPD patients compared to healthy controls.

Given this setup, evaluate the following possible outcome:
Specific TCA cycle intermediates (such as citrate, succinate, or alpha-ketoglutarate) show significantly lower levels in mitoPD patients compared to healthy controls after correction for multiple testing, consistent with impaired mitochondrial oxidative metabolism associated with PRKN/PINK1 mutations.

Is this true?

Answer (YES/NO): NO